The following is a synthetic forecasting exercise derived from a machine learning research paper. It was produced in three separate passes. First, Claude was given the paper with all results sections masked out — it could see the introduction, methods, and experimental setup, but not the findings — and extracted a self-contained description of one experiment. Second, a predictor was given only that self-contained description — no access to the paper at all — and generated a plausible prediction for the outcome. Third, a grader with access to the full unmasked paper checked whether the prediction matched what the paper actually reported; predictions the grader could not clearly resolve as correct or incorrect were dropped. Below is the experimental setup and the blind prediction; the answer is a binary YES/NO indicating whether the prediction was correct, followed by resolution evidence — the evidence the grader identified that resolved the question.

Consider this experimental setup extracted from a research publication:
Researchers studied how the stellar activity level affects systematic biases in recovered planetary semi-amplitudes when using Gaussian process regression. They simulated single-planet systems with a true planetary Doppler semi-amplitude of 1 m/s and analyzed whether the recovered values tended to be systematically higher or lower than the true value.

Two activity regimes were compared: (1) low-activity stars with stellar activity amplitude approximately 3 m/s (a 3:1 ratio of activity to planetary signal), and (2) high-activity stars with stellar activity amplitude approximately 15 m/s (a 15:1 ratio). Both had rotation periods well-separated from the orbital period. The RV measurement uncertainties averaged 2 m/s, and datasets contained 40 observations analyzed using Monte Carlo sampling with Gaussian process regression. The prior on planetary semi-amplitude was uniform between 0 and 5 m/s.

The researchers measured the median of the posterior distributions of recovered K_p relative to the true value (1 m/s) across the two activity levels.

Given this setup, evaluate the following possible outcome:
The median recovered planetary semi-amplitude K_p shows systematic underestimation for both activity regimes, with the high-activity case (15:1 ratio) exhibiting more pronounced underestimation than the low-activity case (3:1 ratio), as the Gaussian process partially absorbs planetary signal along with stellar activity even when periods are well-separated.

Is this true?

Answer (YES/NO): NO